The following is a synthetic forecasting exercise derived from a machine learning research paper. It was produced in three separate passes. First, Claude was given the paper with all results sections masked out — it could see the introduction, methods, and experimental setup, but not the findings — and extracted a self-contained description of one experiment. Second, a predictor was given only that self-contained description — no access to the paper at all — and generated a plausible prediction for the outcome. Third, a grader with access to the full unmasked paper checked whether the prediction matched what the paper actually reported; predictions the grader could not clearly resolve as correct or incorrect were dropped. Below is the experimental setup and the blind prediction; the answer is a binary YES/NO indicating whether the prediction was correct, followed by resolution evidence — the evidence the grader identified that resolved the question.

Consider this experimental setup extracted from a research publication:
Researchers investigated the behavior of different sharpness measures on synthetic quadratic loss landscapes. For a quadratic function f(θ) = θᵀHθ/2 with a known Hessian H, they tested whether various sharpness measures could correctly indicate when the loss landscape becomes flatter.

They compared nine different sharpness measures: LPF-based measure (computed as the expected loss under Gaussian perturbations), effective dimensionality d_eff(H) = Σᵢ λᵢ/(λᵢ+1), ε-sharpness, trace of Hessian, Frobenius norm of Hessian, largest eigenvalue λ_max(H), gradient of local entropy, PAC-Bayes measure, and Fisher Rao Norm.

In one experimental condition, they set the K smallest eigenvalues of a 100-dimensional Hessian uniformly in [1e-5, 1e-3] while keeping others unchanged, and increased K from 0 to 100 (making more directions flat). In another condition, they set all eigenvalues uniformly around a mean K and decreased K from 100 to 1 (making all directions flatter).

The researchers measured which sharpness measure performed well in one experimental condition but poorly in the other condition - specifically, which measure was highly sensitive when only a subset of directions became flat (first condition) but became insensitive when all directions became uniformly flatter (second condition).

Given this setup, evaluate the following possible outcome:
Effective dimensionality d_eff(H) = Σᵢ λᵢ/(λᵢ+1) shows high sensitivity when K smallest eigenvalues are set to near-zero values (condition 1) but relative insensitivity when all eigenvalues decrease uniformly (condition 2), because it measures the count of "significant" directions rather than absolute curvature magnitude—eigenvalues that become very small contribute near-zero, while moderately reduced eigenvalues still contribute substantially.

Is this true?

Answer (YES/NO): YES